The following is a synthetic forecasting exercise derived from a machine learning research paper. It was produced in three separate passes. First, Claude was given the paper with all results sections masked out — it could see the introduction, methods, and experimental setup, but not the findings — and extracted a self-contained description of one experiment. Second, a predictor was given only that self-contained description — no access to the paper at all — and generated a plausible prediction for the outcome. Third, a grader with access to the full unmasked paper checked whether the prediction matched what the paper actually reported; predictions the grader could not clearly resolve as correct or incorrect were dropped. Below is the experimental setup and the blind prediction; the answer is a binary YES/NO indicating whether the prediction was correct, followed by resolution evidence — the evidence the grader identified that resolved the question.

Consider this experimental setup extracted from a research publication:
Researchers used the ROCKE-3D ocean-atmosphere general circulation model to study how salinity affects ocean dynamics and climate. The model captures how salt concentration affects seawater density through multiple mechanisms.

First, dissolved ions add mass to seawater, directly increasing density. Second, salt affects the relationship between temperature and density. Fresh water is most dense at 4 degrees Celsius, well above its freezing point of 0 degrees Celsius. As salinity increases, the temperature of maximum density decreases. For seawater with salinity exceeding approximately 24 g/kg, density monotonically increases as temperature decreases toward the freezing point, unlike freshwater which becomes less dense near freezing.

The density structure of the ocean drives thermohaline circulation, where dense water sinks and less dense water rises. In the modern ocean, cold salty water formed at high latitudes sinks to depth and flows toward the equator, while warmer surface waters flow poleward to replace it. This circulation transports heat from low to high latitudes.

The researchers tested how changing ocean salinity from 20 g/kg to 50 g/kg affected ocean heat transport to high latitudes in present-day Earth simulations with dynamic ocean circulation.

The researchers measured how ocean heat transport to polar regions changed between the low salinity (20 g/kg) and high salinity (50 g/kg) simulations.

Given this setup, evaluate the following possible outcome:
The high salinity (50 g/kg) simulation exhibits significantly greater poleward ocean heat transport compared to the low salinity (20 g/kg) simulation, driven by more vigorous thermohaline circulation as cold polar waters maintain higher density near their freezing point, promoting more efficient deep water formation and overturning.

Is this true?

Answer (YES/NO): YES